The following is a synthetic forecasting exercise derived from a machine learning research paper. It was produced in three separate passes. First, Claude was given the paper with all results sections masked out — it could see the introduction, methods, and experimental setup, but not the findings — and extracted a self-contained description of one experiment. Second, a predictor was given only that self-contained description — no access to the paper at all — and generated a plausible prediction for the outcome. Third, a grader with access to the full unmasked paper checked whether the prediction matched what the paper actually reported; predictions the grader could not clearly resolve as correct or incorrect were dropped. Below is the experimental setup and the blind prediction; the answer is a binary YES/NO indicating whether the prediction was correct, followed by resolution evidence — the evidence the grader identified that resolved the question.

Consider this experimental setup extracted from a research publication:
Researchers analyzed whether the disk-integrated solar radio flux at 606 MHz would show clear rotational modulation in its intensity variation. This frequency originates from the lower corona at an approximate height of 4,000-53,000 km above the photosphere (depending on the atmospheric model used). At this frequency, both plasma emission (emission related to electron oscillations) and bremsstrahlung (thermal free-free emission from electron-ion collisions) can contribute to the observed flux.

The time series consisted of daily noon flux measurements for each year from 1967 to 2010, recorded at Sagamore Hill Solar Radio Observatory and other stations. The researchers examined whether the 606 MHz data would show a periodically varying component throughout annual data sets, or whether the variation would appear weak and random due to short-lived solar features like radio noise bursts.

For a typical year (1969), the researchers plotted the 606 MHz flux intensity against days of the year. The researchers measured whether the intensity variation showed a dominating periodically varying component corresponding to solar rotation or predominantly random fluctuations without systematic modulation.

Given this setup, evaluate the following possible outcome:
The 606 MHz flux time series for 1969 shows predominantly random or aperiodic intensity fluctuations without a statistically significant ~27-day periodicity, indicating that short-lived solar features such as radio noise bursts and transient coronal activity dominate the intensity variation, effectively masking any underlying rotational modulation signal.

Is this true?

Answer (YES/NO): NO